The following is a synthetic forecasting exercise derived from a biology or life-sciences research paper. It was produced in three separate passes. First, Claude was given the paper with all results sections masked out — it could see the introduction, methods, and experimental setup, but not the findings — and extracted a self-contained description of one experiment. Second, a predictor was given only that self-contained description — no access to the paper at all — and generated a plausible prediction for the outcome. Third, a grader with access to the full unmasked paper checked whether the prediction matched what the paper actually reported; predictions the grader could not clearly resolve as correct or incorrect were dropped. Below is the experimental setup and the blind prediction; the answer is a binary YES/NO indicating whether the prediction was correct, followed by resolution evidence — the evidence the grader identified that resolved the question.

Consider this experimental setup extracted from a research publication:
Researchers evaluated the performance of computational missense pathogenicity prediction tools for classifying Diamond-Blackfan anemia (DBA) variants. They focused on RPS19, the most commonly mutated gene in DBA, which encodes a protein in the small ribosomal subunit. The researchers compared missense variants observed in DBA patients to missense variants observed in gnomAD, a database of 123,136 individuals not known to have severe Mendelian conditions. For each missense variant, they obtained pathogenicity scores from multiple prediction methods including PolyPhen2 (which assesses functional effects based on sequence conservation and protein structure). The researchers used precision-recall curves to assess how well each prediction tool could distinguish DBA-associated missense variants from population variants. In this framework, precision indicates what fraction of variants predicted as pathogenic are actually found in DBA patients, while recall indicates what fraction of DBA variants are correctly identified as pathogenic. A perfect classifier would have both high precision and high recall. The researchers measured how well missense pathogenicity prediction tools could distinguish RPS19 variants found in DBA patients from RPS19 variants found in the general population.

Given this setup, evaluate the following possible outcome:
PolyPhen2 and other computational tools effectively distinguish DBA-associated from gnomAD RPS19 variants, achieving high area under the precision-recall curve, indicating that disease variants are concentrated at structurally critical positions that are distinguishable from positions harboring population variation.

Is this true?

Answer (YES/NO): NO